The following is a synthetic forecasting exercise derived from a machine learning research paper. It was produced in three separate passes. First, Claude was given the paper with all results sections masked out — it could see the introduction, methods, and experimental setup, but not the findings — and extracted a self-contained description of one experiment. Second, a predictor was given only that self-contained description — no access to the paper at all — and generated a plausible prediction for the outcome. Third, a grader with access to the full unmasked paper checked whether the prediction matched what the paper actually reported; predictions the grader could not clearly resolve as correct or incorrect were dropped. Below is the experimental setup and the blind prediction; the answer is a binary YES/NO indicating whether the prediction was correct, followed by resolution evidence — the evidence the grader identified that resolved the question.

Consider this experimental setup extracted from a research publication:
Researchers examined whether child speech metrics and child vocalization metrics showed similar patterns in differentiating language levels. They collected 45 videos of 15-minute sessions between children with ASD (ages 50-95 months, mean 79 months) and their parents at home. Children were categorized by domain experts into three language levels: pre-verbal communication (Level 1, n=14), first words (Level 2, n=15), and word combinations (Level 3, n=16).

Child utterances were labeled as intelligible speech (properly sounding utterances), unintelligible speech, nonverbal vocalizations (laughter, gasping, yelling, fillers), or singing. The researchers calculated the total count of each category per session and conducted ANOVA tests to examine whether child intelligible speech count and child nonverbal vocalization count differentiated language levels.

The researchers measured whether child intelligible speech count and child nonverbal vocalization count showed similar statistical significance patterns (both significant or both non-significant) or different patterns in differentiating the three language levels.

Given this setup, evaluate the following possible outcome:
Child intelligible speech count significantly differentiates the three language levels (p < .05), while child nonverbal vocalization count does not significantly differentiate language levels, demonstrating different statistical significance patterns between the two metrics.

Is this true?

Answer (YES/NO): YES